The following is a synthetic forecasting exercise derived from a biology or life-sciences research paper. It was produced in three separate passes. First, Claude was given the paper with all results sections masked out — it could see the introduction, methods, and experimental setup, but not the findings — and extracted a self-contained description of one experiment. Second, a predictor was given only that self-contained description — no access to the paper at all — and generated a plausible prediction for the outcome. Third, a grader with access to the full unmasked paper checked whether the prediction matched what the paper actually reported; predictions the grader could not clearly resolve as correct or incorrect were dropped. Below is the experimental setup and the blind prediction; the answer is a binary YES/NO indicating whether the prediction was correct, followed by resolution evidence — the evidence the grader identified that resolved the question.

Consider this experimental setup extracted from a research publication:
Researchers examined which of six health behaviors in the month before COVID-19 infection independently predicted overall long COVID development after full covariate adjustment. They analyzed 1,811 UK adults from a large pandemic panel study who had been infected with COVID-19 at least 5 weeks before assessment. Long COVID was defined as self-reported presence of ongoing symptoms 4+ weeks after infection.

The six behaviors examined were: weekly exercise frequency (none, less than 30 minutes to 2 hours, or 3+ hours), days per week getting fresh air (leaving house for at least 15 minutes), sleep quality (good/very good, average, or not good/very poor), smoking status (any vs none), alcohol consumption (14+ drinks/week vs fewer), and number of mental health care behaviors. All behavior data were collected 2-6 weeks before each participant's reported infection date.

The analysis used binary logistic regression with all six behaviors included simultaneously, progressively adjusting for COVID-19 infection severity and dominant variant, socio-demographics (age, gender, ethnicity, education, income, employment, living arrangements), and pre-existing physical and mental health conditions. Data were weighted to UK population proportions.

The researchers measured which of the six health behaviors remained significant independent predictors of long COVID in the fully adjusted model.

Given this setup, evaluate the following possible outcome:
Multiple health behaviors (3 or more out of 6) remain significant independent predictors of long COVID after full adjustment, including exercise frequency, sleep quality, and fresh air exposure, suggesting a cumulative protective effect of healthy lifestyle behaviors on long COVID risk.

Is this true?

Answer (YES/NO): NO